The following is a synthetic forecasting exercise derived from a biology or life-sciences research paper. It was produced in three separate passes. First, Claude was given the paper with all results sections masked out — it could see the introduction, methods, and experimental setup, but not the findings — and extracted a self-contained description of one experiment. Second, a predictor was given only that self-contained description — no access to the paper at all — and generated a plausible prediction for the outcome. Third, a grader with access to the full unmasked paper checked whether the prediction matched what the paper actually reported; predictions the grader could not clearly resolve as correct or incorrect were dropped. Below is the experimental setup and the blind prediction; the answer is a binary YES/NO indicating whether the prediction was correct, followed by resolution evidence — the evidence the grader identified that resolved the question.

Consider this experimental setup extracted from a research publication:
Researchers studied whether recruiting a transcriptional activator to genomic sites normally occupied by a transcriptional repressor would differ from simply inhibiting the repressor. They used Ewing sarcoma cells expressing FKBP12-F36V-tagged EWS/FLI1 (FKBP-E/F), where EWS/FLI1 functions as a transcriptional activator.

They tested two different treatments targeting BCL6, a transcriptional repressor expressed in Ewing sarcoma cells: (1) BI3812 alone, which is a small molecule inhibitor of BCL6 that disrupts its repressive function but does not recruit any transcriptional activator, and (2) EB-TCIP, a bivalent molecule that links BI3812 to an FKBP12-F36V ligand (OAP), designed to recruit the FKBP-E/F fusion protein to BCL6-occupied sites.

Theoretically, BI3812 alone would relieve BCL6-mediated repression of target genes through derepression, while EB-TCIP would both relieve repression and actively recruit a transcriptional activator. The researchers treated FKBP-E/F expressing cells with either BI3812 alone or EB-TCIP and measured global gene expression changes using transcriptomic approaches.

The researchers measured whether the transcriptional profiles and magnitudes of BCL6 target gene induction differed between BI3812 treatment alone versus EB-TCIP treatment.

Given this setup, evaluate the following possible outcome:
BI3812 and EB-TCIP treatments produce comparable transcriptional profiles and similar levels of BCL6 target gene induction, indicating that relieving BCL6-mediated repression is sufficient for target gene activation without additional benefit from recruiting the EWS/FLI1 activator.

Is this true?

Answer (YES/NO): NO